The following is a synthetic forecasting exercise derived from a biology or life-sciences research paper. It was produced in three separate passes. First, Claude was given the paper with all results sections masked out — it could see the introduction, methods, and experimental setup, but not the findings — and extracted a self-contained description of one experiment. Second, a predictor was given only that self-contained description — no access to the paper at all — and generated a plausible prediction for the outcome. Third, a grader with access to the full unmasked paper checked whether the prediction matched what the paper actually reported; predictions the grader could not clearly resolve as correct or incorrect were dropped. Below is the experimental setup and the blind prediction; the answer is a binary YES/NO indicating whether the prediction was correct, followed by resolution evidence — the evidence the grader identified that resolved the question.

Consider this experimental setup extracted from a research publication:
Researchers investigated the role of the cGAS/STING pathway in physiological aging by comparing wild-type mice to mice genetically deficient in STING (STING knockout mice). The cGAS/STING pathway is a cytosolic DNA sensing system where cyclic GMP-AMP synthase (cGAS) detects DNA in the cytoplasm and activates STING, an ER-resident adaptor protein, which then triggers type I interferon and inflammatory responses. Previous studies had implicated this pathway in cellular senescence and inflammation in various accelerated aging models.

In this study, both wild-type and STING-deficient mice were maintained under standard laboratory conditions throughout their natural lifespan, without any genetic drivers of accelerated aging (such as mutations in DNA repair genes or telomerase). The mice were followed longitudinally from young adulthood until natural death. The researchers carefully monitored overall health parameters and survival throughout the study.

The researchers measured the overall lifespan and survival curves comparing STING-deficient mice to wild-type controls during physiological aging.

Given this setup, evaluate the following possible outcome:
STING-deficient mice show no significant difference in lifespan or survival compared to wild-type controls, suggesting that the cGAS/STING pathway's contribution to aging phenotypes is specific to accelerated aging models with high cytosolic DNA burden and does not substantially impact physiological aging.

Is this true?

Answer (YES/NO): NO